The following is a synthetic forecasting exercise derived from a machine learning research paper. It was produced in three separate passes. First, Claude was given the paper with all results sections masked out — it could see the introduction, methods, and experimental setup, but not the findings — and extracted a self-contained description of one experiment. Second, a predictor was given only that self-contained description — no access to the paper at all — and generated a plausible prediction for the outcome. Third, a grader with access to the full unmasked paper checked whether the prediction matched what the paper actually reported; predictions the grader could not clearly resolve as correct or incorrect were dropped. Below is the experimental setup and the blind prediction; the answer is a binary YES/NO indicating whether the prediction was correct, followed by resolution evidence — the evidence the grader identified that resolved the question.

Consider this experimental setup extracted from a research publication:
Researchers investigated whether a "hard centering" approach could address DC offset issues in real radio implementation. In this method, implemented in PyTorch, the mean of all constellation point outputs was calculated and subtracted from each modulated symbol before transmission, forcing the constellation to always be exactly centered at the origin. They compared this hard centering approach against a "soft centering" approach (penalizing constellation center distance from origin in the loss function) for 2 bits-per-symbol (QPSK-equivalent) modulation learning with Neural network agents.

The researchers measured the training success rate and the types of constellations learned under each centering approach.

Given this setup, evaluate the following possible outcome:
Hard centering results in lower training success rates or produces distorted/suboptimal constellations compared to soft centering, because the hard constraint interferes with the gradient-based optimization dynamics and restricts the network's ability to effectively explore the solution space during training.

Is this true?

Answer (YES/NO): YES